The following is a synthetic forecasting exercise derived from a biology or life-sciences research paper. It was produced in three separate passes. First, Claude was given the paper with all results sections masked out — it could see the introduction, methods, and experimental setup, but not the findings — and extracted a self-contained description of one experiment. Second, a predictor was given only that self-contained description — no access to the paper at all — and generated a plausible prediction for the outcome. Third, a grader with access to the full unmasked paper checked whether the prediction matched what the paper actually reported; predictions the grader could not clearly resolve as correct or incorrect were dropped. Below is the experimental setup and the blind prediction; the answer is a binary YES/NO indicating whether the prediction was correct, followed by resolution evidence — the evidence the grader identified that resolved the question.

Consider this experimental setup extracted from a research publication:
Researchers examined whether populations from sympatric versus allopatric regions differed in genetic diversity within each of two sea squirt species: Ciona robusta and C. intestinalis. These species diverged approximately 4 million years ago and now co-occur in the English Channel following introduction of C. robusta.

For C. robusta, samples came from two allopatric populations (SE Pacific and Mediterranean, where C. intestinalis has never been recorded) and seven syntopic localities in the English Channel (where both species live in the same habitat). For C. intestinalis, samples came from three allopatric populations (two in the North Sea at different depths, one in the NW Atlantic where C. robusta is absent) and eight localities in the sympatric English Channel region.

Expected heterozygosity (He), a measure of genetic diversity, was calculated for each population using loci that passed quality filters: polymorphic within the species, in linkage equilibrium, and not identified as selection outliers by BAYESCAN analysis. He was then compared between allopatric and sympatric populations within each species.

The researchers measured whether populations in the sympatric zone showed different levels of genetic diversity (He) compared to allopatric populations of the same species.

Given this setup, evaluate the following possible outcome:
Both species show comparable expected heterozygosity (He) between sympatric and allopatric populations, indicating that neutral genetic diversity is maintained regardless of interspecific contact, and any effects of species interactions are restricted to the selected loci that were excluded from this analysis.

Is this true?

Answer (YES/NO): NO